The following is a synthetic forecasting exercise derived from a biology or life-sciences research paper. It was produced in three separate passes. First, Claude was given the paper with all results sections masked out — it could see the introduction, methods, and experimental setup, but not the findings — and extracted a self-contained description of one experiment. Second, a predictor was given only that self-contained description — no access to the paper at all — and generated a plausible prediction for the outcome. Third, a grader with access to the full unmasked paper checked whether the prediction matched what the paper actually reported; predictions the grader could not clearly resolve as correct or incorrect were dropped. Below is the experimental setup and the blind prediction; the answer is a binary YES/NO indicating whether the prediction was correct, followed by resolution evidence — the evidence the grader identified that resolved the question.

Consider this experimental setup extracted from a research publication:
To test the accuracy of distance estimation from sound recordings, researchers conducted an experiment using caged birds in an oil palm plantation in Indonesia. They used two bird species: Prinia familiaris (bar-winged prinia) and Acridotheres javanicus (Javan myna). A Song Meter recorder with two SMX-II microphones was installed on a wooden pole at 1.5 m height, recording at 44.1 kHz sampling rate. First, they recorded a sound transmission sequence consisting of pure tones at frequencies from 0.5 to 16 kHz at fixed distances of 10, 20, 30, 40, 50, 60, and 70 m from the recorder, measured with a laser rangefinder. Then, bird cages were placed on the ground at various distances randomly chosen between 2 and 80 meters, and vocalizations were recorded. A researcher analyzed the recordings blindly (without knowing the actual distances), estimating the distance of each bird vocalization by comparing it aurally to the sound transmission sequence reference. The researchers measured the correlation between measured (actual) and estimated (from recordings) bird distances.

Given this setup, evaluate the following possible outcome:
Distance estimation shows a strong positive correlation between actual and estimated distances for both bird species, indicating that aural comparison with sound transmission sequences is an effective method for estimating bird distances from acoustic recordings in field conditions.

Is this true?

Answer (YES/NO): YES